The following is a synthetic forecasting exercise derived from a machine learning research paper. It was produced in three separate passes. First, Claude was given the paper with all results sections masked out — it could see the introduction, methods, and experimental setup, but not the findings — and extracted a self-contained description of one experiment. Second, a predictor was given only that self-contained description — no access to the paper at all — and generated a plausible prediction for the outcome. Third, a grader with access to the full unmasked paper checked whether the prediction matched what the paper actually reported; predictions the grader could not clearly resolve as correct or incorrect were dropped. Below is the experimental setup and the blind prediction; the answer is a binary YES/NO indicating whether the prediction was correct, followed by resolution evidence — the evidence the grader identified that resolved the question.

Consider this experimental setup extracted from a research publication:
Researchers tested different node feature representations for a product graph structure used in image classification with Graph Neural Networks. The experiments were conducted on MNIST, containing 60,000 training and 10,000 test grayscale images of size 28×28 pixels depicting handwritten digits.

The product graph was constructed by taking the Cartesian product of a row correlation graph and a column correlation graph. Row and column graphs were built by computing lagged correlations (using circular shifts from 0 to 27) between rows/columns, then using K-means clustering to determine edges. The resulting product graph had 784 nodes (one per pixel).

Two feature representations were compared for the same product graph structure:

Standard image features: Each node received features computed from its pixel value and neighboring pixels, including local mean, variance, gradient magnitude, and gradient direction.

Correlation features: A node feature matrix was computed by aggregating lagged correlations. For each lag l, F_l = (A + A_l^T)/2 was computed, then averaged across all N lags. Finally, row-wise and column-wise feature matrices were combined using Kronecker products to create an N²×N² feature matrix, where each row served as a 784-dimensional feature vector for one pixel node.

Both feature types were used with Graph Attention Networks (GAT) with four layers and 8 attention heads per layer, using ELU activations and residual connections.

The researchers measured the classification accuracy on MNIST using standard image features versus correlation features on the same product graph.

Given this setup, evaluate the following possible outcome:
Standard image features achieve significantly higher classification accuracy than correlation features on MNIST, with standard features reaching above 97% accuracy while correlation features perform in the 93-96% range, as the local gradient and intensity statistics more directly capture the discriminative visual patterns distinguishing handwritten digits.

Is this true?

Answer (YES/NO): NO